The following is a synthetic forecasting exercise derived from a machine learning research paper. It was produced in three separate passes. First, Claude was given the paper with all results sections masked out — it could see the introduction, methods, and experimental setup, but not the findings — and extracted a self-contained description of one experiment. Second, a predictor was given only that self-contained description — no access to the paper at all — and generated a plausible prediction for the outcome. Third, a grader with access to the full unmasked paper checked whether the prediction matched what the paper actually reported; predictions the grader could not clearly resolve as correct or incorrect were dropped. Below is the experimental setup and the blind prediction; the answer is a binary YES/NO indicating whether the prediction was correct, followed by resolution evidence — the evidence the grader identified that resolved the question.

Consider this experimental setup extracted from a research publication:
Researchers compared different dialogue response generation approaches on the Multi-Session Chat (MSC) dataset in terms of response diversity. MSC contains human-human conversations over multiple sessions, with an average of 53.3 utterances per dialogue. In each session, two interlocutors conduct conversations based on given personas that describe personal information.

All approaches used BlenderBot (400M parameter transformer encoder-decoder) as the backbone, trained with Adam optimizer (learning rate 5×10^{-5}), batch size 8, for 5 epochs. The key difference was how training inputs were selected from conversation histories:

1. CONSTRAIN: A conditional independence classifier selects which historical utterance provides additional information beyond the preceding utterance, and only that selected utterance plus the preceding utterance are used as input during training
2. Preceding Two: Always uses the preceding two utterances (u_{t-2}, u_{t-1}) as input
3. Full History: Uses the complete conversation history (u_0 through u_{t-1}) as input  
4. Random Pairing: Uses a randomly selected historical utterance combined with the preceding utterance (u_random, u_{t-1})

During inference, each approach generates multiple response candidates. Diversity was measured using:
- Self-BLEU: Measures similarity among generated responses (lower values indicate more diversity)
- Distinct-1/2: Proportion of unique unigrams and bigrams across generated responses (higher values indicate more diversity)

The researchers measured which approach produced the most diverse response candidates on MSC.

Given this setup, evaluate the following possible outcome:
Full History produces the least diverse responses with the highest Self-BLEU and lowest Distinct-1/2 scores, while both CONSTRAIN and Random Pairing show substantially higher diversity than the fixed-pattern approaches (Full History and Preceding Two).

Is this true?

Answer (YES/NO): NO